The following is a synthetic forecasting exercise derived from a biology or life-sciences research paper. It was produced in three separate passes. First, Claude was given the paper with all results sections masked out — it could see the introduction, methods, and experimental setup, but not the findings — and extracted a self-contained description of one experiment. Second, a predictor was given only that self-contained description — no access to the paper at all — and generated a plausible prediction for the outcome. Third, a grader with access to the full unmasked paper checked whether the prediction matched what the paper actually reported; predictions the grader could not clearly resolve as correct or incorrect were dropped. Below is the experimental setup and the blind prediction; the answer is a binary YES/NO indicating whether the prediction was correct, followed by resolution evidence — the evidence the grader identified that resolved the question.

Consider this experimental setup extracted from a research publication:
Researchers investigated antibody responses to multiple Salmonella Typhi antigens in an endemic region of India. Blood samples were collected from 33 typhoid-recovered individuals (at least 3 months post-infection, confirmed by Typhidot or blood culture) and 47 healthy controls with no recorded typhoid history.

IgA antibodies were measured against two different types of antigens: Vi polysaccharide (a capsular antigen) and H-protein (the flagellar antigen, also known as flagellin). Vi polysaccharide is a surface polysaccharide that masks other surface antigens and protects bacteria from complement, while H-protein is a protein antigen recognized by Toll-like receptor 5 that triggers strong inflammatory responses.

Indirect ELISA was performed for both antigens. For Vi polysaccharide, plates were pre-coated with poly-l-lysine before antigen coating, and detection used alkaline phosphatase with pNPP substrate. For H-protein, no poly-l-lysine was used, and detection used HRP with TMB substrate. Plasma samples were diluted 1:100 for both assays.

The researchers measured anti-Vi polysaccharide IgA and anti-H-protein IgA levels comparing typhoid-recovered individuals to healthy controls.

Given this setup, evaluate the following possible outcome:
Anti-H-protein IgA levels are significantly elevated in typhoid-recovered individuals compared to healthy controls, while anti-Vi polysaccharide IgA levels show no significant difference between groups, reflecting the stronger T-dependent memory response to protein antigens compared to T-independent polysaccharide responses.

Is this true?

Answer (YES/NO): NO